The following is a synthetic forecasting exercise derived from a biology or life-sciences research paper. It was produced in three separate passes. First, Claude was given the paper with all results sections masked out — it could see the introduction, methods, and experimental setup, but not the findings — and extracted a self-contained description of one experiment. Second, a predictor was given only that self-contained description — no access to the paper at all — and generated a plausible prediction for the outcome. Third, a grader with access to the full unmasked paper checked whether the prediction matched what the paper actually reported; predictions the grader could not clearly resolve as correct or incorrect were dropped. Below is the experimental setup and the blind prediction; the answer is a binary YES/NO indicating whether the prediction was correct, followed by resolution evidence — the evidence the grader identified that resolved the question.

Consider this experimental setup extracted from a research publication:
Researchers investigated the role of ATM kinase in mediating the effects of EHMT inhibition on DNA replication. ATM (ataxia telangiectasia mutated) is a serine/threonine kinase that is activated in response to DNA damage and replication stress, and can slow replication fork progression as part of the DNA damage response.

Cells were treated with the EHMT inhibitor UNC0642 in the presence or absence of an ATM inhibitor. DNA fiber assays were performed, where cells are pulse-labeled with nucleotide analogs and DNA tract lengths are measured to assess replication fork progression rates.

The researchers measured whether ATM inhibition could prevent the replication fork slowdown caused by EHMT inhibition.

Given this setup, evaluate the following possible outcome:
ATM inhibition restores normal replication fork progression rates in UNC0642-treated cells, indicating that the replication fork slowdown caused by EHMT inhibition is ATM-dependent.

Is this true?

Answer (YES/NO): YES